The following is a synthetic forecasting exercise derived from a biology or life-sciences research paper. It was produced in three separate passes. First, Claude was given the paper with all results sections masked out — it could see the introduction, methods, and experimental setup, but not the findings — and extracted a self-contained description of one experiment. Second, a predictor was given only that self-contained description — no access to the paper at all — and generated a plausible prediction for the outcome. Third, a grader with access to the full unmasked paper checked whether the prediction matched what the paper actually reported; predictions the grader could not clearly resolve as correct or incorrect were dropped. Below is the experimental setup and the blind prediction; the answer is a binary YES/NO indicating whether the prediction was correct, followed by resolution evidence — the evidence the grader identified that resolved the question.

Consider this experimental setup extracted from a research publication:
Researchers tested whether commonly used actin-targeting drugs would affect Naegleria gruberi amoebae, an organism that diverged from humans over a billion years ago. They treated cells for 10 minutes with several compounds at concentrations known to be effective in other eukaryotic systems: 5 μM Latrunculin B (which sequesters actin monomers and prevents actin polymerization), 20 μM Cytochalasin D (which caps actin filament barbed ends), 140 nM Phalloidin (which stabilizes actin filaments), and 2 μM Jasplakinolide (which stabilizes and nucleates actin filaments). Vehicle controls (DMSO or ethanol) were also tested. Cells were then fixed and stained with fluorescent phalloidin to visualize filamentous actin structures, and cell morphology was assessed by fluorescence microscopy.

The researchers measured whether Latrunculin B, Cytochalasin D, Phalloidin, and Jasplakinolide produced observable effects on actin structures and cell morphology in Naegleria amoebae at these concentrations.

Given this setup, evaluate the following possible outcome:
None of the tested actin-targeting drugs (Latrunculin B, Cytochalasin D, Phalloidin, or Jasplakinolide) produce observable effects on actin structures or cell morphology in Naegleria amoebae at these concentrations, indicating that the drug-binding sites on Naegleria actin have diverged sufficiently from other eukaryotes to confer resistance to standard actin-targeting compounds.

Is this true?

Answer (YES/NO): NO